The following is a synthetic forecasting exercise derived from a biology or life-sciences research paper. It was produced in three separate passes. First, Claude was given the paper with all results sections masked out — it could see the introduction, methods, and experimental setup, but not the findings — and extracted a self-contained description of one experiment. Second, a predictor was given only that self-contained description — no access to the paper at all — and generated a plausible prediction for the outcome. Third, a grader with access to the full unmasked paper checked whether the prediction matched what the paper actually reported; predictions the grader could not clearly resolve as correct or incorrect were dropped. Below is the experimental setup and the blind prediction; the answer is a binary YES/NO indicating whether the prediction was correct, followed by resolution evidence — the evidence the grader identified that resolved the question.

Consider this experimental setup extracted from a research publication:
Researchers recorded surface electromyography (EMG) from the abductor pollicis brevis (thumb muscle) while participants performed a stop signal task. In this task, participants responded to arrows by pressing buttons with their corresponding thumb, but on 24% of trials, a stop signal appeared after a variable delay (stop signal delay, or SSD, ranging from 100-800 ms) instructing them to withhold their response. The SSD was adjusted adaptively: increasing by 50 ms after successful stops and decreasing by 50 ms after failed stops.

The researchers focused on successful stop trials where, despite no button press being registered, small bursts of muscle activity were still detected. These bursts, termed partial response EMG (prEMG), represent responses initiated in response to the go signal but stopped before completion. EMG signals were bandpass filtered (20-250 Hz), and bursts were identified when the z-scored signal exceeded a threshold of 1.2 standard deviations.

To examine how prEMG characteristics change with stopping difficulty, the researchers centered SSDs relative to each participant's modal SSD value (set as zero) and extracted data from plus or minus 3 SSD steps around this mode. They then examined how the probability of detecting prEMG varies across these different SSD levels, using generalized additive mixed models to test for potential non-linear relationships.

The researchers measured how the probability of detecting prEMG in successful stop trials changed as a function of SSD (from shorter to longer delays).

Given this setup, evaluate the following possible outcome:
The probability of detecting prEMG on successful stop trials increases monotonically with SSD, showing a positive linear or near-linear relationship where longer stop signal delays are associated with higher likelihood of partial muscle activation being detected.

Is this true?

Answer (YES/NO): NO